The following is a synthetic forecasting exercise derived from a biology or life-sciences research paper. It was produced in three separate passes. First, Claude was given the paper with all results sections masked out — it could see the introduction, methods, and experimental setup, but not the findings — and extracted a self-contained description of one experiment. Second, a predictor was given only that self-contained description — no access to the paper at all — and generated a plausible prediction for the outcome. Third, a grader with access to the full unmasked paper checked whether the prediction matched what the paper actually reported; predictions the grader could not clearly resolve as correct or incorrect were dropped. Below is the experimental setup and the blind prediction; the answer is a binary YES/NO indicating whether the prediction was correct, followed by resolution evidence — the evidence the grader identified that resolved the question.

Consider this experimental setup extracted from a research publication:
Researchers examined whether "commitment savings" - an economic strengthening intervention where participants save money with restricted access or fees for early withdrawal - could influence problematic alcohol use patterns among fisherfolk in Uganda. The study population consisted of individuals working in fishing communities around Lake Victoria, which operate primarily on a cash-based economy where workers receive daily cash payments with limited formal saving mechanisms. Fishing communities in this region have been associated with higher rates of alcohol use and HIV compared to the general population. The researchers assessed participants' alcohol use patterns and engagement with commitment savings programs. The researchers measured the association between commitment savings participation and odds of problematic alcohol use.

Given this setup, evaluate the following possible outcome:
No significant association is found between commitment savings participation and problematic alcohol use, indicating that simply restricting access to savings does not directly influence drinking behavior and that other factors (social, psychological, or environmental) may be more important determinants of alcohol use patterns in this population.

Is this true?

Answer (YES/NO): NO